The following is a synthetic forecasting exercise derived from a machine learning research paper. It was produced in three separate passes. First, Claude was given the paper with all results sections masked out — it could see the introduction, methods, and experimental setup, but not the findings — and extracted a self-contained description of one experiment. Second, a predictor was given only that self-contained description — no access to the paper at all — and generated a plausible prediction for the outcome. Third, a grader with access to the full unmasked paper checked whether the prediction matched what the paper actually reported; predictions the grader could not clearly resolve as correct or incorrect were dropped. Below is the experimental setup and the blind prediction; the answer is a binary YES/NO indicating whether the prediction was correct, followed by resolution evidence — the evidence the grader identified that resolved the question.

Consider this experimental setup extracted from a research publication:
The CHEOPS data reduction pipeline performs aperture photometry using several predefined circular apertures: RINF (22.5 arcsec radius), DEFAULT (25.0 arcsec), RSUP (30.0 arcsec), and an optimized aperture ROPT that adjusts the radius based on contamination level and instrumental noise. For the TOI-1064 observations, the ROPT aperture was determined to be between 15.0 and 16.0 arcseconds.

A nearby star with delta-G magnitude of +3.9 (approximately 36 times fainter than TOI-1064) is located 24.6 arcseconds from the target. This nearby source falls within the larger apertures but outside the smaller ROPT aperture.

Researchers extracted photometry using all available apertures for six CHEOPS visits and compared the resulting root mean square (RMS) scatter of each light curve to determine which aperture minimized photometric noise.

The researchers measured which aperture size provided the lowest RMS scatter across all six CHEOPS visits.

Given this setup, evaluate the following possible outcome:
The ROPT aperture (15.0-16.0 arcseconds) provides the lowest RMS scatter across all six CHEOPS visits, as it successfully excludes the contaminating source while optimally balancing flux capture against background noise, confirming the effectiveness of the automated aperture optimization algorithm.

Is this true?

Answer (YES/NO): NO